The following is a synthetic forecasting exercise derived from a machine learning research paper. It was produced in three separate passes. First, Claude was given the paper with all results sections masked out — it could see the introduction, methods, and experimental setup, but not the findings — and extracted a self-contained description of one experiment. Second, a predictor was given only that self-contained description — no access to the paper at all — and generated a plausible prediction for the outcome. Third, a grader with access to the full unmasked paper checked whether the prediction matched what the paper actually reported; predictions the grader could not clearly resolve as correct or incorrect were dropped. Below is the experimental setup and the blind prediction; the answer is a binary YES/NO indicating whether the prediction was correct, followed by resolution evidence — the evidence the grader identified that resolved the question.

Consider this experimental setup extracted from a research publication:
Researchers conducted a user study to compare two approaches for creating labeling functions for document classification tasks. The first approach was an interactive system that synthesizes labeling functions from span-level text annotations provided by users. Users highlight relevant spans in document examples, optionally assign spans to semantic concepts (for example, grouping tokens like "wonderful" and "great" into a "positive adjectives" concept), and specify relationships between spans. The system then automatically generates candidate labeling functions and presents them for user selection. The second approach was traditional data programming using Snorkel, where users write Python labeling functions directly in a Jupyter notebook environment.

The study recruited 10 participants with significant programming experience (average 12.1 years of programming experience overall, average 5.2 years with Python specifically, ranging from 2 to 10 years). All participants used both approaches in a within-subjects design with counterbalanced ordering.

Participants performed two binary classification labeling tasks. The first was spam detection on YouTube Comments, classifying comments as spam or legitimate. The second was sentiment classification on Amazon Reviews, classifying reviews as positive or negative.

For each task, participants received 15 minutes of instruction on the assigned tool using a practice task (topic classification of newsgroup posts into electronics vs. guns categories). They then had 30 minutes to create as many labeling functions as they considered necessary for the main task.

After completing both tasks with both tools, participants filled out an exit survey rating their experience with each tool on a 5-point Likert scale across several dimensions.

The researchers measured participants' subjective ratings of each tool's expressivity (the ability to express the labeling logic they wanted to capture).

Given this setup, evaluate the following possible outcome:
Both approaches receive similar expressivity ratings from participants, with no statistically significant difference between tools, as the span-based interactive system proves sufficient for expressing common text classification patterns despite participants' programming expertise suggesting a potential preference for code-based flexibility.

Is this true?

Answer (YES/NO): NO